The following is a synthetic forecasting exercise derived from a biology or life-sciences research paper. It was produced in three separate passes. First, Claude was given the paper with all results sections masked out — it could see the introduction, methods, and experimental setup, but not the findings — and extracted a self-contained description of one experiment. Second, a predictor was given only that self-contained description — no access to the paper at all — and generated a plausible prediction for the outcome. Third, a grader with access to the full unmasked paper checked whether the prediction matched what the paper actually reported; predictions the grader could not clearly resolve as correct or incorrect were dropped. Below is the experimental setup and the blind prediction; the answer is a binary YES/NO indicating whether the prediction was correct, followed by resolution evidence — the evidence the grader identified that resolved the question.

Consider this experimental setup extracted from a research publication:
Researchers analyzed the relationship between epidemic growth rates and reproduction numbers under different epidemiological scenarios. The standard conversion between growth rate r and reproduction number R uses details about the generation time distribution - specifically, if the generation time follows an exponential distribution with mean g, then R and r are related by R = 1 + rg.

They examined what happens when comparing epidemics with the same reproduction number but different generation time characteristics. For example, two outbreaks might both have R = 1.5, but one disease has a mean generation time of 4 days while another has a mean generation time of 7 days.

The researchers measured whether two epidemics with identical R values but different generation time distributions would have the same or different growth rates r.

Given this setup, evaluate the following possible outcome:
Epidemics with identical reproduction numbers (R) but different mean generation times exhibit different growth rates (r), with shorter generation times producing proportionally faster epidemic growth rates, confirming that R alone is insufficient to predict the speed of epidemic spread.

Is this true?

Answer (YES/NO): YES